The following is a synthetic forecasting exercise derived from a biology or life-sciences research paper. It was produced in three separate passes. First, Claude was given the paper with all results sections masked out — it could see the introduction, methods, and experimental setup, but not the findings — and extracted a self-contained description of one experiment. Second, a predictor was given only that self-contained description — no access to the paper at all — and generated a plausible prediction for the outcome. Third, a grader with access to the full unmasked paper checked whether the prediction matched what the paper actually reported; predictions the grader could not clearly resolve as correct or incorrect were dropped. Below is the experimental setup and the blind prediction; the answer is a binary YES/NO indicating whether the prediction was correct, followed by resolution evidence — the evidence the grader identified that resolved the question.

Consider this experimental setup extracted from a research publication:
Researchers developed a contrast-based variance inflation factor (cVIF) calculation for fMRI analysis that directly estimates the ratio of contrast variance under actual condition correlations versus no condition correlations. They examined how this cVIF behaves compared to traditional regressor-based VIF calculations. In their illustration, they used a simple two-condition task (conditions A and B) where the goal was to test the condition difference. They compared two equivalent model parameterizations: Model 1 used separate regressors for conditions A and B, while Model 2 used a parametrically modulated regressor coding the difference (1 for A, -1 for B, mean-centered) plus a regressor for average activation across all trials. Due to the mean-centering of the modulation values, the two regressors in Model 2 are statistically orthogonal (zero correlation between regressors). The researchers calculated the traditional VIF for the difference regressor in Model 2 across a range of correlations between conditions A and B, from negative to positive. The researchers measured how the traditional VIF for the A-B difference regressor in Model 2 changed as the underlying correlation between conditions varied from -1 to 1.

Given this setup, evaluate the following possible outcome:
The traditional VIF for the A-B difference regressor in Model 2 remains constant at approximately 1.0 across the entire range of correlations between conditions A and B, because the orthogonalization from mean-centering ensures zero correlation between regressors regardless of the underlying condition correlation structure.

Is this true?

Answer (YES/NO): YES